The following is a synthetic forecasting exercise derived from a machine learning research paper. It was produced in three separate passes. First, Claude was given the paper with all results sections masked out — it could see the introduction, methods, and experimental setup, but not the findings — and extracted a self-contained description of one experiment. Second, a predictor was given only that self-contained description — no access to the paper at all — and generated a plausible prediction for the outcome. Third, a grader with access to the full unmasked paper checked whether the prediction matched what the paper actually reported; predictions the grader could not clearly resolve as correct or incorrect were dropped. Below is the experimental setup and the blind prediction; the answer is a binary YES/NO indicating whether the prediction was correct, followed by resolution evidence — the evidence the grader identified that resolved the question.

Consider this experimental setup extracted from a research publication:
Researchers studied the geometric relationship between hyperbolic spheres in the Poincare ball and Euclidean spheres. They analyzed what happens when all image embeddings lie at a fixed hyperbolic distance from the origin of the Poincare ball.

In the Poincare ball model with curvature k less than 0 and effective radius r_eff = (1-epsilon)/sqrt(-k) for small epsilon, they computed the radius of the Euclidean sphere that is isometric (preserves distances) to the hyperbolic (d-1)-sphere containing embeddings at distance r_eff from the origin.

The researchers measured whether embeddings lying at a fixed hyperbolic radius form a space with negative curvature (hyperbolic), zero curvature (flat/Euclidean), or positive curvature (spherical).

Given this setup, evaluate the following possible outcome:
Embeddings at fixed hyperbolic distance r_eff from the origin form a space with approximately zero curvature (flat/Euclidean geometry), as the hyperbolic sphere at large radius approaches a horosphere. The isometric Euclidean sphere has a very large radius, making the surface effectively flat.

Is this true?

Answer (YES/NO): NO